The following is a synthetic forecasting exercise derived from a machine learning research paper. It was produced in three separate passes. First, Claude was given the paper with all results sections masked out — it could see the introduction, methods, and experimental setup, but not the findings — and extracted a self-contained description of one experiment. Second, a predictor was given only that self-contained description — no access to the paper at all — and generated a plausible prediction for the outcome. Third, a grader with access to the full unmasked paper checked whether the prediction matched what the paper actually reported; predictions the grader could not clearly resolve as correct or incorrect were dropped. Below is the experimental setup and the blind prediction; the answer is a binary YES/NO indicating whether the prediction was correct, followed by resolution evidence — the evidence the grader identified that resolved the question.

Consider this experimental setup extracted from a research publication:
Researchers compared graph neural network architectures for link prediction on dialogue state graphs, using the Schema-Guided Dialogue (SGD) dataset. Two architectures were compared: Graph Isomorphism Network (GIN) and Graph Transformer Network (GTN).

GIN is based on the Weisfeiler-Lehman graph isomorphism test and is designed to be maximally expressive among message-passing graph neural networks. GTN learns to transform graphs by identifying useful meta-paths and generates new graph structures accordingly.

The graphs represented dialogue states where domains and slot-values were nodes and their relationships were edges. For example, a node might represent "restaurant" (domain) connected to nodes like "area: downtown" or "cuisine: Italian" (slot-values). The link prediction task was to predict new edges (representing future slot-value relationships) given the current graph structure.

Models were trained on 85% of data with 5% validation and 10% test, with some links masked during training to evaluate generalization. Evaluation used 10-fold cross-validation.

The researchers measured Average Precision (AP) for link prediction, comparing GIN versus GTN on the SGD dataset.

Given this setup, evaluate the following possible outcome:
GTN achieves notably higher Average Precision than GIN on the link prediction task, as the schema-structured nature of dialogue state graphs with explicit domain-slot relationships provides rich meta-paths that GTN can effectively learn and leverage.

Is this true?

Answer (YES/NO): YES